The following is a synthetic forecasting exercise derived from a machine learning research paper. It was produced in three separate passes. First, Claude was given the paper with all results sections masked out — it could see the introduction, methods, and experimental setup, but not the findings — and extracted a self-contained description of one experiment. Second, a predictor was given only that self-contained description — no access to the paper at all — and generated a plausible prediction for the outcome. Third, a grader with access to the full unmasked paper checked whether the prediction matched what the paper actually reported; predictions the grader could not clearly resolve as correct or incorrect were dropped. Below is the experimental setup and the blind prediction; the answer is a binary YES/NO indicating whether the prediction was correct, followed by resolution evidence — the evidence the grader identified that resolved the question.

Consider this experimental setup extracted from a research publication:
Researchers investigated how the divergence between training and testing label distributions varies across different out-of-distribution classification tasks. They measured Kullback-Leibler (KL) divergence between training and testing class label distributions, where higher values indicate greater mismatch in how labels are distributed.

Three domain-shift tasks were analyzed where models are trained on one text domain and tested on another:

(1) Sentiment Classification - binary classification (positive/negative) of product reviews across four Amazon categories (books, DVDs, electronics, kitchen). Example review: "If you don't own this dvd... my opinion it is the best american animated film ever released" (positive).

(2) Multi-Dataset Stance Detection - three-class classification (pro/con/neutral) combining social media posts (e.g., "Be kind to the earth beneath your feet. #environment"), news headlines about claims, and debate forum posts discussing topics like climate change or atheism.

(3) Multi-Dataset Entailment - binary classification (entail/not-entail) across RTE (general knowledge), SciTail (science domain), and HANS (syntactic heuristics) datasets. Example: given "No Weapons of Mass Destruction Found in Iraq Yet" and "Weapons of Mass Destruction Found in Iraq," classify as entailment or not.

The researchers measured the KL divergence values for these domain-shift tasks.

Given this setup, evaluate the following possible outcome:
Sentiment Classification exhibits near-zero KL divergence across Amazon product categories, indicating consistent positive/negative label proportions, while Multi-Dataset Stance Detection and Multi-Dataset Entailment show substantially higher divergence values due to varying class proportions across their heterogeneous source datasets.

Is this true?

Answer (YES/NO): YES